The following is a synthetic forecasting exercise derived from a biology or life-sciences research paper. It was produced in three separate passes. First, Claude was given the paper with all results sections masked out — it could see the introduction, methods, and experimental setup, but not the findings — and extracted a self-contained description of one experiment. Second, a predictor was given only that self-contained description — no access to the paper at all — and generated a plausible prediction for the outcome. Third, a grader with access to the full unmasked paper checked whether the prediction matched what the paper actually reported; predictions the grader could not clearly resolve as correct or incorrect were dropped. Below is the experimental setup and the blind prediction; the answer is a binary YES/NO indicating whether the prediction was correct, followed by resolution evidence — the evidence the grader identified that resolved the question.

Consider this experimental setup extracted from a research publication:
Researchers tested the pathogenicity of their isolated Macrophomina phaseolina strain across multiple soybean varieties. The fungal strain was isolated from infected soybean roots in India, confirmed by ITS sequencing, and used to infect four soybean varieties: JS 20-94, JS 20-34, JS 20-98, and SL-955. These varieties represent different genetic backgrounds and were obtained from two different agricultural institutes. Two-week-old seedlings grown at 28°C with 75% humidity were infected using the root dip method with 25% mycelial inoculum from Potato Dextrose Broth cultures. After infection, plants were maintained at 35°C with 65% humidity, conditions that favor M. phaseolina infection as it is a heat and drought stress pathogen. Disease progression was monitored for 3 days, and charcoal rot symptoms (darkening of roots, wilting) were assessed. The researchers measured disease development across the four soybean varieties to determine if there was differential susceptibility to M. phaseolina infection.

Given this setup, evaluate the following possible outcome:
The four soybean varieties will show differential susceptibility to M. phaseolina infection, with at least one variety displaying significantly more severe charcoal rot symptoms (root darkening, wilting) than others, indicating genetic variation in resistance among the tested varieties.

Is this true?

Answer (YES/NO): YES